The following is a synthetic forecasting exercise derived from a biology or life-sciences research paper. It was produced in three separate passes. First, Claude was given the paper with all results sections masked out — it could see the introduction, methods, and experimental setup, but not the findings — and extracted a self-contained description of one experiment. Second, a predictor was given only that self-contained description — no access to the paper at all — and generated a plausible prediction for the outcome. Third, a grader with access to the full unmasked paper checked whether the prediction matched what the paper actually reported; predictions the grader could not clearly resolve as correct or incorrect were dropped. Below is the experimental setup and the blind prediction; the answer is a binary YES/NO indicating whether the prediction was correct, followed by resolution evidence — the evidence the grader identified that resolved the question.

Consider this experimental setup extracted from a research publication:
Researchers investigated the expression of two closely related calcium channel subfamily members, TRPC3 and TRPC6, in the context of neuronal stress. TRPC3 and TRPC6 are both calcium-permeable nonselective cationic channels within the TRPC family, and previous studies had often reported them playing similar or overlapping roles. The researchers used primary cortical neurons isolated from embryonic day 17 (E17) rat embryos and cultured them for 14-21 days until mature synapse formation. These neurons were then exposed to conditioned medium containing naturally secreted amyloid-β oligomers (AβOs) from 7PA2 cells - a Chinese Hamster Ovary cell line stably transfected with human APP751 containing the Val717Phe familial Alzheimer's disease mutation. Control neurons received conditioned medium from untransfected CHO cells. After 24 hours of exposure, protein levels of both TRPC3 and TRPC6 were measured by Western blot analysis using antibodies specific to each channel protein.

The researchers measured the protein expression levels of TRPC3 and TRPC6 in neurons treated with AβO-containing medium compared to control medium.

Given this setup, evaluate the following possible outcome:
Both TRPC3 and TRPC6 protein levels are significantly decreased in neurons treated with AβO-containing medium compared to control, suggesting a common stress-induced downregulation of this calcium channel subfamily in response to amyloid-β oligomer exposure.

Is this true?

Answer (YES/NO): NO